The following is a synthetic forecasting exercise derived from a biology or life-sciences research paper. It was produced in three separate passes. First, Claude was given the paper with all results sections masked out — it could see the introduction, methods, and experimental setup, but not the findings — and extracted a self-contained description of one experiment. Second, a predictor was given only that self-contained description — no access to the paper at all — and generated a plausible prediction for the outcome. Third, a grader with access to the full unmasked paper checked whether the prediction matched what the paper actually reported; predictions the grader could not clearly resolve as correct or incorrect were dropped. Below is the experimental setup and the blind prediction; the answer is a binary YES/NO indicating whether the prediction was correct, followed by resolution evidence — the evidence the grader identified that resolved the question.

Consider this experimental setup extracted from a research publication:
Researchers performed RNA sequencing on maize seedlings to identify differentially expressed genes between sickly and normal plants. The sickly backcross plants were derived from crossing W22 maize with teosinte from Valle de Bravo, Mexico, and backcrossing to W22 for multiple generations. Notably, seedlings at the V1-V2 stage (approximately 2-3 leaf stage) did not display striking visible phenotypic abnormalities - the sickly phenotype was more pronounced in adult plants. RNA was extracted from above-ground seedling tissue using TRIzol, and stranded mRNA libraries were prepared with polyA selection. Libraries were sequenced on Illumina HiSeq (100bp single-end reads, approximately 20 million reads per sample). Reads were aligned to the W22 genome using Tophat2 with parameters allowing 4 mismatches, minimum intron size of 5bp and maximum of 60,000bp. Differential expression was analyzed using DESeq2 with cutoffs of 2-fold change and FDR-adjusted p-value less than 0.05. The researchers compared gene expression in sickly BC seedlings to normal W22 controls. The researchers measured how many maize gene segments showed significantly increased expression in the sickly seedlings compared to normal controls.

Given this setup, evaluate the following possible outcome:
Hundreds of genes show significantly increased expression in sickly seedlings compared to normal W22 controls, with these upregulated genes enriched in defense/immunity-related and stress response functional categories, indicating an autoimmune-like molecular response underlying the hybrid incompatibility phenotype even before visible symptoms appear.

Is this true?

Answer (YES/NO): NO